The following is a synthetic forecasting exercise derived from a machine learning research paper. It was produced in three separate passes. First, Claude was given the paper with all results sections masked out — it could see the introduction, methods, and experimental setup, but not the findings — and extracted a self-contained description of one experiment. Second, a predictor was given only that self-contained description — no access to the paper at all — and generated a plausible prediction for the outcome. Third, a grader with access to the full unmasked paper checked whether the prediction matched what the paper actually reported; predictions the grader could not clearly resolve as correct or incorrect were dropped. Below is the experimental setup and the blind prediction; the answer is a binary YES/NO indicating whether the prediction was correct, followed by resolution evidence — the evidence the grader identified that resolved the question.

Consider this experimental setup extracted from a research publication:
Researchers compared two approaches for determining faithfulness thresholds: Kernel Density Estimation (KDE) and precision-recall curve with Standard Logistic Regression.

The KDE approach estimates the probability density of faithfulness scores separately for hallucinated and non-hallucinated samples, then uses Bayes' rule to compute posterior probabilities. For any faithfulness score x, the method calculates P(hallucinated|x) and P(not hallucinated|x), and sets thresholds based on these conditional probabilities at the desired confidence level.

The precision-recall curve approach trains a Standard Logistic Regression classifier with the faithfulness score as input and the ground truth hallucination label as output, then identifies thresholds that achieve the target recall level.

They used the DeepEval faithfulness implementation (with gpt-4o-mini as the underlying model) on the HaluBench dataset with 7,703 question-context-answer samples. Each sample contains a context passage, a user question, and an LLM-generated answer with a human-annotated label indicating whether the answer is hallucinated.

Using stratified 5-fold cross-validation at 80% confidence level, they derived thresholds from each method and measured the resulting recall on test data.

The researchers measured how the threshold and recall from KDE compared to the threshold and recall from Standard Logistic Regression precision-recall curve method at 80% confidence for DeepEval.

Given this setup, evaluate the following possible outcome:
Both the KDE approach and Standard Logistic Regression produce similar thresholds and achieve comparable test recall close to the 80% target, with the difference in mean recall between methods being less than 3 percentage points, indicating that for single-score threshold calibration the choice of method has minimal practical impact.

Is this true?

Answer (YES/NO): NO